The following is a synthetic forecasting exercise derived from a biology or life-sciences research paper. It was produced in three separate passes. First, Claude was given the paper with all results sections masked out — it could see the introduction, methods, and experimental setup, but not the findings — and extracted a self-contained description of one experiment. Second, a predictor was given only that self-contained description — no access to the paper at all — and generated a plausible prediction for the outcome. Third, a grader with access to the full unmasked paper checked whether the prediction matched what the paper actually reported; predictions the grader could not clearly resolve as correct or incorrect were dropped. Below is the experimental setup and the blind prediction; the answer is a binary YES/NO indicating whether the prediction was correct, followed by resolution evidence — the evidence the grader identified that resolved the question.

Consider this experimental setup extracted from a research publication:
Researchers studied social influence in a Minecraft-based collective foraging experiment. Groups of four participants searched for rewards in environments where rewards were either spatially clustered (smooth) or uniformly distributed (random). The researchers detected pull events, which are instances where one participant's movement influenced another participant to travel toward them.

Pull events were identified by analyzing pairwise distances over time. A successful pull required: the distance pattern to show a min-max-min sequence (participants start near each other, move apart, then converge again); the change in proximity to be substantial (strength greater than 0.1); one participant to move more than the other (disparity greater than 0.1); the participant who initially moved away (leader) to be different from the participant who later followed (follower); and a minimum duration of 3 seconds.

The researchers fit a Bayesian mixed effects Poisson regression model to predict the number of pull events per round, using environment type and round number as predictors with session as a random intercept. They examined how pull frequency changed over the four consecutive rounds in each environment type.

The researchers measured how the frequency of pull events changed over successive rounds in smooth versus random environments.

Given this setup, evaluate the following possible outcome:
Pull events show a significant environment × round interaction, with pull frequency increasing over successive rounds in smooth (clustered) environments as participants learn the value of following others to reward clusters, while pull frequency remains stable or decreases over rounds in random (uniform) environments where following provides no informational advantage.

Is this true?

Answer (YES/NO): NO